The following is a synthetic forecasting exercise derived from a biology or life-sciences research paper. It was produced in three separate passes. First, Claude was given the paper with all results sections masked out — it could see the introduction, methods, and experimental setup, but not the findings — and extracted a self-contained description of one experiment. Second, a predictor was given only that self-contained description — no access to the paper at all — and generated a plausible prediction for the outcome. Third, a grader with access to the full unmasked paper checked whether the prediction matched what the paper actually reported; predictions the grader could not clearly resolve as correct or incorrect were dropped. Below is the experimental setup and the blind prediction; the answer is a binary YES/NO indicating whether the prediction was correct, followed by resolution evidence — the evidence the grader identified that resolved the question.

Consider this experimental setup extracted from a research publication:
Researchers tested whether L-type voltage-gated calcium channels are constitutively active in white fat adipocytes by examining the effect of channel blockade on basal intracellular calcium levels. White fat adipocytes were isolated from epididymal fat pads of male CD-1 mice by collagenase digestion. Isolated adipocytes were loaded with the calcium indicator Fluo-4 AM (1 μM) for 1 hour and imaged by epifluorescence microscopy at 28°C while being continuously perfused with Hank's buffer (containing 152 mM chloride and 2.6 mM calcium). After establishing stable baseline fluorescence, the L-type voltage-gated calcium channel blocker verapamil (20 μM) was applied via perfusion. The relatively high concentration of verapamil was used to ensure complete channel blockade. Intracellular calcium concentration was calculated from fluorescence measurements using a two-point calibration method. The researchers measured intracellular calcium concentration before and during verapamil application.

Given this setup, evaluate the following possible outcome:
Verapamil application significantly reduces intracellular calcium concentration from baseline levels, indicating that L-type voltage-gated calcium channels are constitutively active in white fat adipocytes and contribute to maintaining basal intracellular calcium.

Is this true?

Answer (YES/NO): YES